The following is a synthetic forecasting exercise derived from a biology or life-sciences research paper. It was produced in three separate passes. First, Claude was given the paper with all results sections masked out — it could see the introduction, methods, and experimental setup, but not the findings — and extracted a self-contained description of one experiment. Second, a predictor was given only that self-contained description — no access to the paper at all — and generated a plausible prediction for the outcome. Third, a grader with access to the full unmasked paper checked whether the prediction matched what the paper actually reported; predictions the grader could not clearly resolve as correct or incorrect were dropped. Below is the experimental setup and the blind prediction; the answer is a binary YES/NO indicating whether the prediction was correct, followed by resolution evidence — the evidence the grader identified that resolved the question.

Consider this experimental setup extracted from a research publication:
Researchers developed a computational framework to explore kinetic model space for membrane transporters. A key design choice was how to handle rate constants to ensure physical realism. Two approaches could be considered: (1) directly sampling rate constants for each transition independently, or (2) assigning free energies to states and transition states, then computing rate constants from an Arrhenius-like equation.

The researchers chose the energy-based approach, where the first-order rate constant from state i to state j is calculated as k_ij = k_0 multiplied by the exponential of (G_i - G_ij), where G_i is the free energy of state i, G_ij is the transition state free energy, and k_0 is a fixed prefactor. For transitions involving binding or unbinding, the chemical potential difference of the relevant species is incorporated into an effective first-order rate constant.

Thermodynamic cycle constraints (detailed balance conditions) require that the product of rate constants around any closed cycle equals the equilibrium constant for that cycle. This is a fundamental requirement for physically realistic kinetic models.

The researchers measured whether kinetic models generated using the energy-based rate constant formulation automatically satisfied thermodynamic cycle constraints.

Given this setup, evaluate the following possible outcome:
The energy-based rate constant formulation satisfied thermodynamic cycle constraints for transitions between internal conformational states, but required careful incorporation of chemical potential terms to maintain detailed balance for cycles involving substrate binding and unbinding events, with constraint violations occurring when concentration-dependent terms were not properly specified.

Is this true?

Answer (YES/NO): NO